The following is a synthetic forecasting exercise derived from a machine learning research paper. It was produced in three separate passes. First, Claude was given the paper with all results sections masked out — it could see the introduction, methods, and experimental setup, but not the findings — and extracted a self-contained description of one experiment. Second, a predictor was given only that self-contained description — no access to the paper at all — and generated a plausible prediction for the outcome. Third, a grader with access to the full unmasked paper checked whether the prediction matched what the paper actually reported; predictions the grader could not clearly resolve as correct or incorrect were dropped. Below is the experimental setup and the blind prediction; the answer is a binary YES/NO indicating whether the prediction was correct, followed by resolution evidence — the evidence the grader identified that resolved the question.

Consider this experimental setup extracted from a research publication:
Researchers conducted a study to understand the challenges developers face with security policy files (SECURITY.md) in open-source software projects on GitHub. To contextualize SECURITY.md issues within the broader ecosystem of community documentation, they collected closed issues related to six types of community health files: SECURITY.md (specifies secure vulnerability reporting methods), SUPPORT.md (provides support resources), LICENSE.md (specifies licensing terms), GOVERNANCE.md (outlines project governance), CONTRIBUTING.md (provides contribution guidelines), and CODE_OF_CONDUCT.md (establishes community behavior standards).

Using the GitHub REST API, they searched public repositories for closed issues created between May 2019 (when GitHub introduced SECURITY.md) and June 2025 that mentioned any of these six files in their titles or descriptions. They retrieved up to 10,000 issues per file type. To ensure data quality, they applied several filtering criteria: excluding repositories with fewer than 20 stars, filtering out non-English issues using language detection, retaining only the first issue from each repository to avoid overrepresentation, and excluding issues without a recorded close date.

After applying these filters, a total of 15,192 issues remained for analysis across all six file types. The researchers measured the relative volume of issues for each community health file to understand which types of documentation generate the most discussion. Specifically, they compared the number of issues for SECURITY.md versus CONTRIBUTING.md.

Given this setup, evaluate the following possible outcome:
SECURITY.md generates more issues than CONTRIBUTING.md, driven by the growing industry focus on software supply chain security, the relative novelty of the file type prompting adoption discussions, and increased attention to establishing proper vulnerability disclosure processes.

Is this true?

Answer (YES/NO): NO